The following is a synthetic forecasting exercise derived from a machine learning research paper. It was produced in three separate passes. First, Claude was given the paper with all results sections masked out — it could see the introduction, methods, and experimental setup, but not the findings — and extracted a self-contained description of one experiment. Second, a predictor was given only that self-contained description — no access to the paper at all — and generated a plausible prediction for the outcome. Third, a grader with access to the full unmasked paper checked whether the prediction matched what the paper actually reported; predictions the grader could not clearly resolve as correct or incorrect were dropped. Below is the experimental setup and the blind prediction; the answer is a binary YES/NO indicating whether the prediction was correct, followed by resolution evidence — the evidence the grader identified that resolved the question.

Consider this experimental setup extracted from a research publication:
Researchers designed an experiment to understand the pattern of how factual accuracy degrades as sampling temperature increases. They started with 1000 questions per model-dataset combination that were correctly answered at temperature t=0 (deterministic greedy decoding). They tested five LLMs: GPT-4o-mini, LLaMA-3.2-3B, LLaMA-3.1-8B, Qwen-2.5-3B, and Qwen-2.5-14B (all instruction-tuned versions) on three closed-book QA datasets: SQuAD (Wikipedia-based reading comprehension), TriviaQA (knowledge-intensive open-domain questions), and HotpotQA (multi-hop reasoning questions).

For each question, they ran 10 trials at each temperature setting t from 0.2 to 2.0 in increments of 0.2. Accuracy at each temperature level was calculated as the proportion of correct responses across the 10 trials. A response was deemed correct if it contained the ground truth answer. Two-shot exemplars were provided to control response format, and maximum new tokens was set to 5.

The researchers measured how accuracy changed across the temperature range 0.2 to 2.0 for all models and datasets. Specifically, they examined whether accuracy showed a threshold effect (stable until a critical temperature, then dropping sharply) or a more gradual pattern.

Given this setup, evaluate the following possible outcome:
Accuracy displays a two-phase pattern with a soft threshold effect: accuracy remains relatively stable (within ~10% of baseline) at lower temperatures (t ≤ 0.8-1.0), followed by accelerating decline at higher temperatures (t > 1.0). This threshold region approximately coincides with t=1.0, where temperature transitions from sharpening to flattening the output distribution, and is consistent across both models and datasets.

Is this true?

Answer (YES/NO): NO